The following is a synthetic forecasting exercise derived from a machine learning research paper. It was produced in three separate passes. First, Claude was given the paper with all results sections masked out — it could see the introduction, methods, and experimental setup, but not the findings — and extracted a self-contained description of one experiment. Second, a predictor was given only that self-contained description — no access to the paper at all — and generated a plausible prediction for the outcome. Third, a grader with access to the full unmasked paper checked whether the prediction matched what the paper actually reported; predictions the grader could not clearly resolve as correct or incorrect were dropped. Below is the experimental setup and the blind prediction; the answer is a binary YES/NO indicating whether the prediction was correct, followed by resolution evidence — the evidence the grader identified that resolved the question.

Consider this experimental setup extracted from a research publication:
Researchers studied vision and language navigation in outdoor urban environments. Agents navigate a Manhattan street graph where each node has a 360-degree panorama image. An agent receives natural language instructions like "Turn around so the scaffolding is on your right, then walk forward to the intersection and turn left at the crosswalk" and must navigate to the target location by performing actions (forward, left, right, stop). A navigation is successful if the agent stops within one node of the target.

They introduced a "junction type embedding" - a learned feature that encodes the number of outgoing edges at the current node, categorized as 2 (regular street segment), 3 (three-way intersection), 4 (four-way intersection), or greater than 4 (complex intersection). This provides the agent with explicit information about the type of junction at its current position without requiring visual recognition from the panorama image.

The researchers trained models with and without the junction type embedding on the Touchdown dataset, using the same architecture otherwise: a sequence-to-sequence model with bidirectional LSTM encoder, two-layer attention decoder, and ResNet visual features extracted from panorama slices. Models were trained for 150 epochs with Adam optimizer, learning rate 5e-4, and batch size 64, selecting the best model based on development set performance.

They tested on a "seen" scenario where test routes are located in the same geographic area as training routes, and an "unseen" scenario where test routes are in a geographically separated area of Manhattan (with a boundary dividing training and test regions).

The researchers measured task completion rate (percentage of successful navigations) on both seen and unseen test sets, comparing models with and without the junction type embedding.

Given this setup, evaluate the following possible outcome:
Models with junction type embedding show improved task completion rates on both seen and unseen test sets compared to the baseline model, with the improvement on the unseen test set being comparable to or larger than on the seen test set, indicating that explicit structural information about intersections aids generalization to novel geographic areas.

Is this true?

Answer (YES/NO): YES